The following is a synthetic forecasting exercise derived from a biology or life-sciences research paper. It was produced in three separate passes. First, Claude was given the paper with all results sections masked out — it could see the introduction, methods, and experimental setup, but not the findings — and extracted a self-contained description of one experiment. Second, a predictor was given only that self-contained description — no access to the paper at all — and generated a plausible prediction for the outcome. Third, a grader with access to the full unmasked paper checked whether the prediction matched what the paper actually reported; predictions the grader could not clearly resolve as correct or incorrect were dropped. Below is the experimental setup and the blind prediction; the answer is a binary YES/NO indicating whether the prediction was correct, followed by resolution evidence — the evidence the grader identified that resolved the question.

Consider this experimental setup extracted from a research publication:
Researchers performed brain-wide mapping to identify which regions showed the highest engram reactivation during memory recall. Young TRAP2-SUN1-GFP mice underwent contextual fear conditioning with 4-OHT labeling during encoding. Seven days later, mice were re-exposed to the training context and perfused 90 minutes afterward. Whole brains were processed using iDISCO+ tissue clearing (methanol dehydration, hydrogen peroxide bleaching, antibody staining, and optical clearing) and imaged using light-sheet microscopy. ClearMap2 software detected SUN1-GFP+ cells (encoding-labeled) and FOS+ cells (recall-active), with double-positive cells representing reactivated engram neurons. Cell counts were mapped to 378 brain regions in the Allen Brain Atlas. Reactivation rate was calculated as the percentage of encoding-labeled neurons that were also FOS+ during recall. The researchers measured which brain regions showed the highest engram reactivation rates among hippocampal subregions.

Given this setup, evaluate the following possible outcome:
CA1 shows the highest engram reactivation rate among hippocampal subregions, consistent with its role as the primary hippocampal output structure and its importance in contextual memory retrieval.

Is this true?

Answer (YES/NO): NO